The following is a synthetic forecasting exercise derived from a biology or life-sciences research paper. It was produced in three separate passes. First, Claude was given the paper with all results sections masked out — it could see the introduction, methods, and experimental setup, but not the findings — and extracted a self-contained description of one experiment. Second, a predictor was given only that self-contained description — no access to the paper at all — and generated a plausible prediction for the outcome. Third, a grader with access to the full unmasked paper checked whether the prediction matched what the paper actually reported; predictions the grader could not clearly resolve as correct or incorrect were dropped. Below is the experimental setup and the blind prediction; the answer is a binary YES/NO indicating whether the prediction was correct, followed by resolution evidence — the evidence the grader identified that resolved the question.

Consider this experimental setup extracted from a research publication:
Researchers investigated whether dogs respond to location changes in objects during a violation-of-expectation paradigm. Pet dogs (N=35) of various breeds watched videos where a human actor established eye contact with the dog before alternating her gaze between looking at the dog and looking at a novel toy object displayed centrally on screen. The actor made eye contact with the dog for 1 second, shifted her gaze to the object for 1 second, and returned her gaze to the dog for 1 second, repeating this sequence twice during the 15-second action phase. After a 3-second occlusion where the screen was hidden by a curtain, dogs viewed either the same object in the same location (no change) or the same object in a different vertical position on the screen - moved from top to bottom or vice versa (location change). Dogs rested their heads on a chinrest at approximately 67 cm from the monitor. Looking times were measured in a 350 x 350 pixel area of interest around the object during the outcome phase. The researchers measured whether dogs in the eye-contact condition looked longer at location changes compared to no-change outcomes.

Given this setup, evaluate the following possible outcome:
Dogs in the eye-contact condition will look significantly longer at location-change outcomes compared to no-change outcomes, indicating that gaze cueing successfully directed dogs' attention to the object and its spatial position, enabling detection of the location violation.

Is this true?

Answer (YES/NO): NO